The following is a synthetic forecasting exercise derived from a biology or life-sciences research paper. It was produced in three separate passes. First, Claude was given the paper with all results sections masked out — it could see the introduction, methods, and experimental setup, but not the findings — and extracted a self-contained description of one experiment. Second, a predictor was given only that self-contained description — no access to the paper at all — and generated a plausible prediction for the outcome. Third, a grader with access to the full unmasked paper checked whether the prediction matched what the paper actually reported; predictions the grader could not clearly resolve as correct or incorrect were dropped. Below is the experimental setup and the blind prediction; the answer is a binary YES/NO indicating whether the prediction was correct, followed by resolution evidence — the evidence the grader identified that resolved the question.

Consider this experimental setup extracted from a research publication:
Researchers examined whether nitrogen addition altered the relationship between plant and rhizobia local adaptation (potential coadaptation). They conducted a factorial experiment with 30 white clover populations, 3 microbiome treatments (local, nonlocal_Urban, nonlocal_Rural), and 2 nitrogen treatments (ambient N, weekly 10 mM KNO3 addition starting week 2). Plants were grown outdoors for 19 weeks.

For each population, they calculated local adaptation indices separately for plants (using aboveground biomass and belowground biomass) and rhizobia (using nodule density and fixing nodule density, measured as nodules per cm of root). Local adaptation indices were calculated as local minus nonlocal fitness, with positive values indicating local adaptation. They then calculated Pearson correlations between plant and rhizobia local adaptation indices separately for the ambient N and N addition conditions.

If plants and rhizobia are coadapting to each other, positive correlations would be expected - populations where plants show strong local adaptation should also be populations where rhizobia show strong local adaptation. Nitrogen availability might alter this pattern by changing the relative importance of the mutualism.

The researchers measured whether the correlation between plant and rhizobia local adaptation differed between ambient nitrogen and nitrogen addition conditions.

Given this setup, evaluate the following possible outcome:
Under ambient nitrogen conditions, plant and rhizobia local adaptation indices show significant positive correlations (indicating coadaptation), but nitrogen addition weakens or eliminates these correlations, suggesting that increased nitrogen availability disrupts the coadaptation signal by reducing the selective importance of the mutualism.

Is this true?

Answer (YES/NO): NO